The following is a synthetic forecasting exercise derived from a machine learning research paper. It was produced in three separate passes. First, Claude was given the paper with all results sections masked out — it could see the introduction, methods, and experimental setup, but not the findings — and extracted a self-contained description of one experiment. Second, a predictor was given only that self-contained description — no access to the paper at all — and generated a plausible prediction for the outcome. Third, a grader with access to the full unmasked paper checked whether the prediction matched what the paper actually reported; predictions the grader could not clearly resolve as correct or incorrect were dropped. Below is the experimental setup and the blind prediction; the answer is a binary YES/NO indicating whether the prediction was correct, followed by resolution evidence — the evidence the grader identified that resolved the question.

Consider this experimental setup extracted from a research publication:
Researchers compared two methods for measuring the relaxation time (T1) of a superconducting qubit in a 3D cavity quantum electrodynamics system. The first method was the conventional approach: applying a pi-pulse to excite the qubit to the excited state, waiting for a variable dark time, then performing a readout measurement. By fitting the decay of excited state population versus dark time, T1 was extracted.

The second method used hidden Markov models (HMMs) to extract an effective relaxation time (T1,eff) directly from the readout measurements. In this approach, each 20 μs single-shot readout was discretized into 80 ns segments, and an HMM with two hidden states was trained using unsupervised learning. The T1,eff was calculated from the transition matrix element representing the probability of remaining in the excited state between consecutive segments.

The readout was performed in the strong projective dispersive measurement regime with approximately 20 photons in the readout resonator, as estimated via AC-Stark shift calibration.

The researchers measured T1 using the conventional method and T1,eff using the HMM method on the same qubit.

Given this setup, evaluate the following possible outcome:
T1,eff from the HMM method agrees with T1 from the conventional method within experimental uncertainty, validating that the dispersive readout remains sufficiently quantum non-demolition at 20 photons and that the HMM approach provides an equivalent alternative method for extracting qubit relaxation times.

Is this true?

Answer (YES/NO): NO